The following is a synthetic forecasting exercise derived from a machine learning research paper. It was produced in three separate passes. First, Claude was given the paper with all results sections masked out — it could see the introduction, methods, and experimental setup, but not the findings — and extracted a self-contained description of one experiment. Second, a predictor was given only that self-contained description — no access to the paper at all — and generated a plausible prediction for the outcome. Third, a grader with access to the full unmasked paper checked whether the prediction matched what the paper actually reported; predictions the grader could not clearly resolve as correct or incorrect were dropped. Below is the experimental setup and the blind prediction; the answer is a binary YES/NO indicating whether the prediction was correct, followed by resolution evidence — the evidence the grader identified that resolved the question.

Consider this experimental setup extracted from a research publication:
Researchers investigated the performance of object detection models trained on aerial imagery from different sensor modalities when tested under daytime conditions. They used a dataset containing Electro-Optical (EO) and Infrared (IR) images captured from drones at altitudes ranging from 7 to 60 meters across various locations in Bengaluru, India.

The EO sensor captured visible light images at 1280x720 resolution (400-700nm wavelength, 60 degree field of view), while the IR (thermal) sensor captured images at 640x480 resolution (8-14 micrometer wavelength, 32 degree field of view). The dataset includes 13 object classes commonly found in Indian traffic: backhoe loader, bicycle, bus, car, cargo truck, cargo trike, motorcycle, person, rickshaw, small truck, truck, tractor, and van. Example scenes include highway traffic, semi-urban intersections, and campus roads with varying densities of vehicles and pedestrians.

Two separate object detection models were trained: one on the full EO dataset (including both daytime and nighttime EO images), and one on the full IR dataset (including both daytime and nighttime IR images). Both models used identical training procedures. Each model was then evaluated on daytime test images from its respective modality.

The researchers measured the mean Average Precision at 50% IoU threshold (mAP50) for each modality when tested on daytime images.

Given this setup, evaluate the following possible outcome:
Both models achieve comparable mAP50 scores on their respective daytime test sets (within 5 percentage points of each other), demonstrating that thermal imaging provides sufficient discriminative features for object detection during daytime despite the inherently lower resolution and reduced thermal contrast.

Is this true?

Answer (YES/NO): NO